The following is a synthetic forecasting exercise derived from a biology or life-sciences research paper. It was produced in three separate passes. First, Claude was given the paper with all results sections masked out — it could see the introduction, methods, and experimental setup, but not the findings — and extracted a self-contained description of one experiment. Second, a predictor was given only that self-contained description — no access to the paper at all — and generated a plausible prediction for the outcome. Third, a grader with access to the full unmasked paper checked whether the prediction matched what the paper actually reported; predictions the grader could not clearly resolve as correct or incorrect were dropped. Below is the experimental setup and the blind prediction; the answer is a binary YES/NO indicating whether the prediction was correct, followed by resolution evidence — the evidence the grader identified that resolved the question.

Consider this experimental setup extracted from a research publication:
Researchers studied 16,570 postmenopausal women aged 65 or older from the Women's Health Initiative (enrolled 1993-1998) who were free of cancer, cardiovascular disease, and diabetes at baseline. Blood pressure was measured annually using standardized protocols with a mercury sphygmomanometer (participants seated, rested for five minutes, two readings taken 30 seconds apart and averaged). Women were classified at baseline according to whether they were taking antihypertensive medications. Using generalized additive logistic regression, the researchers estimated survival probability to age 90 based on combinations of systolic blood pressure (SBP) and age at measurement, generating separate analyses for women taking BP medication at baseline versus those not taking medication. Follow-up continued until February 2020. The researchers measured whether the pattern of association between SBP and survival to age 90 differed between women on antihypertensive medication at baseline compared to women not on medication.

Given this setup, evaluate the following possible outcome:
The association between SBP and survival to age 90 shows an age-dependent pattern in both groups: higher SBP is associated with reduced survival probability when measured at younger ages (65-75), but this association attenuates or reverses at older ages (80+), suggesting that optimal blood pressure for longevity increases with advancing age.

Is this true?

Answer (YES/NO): NO